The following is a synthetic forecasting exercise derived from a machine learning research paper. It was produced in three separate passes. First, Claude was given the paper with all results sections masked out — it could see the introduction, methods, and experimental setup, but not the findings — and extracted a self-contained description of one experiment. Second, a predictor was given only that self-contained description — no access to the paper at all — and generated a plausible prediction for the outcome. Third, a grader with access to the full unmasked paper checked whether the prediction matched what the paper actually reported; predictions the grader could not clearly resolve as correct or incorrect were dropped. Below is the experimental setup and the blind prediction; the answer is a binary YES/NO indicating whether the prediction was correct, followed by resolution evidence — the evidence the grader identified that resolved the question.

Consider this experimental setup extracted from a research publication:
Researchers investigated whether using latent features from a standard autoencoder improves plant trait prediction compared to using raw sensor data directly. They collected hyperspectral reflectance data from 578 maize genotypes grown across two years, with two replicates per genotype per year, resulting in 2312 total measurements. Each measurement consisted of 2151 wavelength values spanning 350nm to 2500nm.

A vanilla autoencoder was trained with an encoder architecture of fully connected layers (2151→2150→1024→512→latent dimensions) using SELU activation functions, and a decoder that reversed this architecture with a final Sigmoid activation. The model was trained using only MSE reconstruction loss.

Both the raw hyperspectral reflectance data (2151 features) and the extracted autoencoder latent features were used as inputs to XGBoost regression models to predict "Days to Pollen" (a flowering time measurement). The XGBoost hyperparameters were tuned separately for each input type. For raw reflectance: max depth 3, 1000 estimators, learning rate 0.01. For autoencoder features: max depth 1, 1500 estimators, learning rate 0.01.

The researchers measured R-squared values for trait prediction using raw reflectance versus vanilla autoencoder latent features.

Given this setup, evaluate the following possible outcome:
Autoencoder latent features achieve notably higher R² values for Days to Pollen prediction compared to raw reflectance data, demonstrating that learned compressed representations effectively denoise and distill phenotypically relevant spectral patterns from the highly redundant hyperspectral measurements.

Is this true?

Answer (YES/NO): NO